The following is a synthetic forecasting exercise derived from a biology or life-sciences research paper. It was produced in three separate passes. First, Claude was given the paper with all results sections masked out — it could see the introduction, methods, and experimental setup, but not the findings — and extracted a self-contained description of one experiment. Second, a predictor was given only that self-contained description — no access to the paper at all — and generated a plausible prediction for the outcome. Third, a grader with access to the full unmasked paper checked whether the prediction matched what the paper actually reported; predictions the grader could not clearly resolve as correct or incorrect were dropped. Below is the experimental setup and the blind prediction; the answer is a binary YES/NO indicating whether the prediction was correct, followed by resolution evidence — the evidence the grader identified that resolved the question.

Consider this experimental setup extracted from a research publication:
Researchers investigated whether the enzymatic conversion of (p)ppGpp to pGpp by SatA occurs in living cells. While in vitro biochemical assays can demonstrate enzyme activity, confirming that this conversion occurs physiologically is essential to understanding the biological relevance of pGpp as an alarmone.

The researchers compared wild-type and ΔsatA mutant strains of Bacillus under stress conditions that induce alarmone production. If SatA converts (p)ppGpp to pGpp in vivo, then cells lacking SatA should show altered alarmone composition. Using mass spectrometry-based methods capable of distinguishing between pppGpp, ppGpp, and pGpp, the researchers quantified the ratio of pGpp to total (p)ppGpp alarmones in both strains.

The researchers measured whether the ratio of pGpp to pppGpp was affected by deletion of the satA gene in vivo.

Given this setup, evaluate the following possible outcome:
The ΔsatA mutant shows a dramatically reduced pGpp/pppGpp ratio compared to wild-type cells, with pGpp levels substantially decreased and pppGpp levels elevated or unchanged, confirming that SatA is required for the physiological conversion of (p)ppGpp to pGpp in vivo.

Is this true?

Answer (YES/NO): YES